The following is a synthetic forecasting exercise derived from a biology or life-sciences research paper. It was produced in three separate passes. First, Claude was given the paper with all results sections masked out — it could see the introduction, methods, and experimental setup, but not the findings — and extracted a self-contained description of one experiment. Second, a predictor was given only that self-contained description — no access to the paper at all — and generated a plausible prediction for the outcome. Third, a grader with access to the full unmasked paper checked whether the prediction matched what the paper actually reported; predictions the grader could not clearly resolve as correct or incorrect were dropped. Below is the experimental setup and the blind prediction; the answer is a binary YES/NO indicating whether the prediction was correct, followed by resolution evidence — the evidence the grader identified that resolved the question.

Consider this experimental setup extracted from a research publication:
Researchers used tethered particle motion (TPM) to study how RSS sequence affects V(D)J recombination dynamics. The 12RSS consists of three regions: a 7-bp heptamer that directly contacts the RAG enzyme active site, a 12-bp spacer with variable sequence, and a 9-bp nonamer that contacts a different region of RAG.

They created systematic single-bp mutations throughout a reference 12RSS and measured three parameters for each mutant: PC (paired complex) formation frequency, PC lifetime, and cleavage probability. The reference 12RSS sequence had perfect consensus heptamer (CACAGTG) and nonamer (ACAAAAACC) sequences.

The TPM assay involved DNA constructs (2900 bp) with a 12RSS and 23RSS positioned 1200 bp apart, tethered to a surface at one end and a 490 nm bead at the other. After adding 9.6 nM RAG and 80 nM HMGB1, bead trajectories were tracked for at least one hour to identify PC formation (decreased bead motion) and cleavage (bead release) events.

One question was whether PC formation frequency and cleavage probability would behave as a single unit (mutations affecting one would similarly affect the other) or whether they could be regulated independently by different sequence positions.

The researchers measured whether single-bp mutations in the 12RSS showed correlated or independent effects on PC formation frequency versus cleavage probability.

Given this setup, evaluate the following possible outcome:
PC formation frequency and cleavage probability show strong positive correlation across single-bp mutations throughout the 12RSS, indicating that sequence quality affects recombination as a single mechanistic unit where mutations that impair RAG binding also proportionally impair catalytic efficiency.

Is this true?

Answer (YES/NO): NO